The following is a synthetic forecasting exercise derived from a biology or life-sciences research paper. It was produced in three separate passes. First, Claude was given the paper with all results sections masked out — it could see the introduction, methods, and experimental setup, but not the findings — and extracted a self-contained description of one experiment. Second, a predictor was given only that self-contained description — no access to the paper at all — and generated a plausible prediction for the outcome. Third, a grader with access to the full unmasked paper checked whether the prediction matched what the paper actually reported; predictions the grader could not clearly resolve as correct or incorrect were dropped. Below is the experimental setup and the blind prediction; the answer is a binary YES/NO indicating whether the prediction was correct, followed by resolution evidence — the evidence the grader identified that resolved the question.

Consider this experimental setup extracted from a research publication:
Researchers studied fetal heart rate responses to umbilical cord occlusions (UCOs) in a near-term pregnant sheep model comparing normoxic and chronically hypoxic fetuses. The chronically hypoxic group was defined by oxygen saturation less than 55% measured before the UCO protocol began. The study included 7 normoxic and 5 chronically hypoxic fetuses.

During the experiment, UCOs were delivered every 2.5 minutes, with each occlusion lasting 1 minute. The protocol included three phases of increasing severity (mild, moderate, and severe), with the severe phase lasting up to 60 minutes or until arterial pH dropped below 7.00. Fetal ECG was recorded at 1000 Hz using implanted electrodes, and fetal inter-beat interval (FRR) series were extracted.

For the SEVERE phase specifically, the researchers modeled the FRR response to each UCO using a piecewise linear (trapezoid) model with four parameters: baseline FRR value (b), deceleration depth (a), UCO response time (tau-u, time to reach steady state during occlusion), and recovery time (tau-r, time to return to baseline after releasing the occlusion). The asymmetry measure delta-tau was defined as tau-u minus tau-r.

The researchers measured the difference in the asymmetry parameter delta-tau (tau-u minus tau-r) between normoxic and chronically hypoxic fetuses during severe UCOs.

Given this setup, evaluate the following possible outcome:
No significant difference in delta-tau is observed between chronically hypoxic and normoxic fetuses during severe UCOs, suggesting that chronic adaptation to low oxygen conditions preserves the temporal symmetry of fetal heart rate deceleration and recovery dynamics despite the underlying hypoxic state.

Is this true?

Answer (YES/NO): NO